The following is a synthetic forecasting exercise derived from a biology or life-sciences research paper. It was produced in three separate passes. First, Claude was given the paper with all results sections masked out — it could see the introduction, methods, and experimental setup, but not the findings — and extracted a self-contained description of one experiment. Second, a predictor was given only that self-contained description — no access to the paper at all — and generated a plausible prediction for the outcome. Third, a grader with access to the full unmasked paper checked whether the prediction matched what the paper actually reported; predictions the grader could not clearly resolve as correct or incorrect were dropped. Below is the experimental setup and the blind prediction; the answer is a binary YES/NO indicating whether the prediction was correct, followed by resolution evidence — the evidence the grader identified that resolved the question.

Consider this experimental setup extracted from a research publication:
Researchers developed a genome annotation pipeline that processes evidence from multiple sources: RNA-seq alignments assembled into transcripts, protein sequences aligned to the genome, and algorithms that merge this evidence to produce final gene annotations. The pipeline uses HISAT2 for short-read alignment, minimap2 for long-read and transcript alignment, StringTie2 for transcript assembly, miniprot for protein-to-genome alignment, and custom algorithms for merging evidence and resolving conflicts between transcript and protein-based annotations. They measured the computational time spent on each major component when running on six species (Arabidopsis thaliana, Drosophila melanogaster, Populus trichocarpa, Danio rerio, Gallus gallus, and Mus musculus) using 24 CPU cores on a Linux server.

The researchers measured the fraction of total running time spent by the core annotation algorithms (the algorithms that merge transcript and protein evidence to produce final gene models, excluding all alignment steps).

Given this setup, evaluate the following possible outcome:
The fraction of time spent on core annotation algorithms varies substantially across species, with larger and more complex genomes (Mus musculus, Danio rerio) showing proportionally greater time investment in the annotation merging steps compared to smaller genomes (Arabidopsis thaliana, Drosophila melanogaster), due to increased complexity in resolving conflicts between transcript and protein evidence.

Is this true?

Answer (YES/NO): NO